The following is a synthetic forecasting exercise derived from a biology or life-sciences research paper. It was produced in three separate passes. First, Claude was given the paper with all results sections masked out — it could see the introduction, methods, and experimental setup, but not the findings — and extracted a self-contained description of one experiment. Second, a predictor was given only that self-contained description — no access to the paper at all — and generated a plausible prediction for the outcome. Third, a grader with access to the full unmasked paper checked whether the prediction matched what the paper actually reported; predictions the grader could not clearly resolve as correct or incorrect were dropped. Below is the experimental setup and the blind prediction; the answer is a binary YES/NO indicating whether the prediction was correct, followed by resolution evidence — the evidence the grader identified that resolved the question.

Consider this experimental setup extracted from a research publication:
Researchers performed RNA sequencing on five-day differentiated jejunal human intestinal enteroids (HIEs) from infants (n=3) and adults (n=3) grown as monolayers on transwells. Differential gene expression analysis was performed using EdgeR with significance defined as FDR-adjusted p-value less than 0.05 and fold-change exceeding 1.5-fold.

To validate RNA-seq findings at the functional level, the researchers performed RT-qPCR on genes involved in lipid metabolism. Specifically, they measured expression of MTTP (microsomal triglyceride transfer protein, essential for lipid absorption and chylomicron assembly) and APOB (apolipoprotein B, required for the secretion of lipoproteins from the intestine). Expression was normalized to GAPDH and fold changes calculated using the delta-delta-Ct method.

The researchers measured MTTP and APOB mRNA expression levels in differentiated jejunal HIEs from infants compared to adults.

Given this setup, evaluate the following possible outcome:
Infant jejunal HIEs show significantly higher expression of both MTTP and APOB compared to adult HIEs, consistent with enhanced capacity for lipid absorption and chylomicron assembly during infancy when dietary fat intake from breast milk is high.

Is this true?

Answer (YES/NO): YES